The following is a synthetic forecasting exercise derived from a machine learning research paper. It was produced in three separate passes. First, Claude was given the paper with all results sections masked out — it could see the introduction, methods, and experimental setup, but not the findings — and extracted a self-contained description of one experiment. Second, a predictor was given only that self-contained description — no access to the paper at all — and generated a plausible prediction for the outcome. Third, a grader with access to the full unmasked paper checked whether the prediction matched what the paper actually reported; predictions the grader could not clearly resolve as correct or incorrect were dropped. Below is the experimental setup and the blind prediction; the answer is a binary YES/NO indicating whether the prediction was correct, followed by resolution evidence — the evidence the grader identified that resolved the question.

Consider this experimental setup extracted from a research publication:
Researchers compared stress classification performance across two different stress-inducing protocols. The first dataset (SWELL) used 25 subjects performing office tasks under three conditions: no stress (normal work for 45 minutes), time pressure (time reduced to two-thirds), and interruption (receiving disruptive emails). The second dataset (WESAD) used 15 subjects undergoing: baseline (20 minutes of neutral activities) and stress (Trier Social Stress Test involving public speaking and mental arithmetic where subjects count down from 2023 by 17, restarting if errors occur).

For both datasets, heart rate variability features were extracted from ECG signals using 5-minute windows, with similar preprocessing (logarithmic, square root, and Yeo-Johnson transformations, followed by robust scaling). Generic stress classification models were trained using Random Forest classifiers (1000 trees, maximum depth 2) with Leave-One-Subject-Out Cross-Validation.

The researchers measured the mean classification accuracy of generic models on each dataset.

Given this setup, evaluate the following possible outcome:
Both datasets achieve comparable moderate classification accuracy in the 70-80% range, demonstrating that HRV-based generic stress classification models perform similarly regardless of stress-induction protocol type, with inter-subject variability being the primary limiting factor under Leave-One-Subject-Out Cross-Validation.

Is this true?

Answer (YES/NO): NO